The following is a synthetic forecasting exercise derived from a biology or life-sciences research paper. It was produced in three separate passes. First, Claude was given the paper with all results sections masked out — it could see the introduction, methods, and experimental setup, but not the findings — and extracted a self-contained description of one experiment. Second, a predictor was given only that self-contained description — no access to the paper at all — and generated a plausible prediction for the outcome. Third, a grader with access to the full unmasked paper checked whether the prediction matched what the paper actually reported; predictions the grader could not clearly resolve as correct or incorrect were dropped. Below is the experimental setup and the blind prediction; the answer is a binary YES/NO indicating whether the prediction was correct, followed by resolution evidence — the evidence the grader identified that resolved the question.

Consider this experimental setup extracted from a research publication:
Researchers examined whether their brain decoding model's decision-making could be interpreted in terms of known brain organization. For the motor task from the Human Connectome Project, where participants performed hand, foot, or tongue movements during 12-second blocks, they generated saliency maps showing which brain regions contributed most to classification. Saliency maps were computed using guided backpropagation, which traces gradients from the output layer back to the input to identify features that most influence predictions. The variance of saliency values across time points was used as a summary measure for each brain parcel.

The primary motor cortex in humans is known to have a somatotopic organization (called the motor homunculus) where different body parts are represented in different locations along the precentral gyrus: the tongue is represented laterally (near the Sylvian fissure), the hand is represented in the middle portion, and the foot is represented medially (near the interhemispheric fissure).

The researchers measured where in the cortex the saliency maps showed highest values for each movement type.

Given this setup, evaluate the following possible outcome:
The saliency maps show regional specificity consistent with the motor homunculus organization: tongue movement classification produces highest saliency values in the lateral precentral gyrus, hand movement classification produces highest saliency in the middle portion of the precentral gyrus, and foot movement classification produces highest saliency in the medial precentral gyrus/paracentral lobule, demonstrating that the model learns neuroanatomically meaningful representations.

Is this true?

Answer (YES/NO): NO